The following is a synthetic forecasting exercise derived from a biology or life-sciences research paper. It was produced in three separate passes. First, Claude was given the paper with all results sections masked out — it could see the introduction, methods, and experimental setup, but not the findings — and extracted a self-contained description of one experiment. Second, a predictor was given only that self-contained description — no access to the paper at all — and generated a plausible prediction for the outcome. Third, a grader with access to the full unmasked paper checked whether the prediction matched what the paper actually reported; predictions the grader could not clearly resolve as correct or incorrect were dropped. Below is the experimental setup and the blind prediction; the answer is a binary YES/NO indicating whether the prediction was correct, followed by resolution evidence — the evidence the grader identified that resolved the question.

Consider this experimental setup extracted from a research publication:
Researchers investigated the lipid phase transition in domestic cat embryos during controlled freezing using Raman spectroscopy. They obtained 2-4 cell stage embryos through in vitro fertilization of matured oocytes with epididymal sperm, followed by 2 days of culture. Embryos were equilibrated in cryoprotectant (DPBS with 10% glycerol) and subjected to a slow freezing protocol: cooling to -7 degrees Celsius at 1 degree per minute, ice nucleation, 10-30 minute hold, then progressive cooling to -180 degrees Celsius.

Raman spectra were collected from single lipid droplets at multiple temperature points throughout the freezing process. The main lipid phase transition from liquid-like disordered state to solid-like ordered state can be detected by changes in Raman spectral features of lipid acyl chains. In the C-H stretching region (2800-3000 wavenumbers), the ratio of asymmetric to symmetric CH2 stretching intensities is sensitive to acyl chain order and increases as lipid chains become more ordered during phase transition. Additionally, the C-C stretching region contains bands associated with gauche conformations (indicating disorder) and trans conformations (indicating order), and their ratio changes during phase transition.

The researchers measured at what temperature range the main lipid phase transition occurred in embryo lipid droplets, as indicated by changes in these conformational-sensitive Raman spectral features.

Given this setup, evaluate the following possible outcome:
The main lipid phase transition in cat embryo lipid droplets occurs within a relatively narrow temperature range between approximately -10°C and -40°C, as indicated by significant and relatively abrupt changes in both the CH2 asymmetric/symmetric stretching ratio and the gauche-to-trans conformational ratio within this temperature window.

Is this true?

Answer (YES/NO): NO